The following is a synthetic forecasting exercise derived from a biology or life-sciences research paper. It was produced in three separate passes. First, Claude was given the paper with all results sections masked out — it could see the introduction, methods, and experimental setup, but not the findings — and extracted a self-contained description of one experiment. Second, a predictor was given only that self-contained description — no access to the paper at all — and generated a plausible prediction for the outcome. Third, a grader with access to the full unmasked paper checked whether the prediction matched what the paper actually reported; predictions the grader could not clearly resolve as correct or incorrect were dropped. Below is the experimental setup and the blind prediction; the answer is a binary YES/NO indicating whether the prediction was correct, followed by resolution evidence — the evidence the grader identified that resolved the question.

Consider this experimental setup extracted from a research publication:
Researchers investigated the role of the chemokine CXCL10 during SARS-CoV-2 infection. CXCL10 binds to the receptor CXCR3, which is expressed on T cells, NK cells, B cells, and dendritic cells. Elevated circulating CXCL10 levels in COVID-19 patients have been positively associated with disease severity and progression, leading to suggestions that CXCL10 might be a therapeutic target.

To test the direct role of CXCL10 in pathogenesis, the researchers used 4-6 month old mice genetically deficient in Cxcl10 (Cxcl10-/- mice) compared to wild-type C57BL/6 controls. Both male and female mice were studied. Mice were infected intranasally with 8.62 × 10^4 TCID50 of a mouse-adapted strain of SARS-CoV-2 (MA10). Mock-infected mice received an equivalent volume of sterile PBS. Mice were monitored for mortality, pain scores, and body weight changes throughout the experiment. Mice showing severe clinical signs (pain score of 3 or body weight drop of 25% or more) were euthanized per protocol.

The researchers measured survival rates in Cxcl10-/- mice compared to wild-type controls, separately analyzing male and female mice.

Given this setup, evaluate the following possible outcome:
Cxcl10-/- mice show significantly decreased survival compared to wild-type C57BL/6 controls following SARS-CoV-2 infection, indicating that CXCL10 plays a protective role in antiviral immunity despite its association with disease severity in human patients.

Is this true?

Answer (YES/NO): NO